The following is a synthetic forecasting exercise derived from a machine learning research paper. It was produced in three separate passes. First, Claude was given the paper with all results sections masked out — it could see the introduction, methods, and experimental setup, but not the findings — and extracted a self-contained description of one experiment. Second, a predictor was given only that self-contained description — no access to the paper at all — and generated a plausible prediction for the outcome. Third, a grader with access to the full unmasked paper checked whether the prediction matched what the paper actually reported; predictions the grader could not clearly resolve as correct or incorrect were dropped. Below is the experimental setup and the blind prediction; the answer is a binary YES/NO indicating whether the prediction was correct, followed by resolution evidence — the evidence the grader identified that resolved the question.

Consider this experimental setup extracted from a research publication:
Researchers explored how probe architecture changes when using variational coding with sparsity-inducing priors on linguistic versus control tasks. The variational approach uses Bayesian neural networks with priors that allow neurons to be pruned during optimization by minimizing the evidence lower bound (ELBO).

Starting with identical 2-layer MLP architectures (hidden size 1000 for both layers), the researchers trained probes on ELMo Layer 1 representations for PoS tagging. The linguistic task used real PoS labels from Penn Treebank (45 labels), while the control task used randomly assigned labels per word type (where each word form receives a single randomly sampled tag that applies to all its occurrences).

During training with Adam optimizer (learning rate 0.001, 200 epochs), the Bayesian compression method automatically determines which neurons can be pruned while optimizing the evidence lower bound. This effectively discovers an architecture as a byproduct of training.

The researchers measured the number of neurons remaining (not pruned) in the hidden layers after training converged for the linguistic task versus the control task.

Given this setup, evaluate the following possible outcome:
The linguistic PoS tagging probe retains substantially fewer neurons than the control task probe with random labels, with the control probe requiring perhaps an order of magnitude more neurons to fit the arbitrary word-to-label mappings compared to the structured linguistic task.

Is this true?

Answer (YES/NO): YES